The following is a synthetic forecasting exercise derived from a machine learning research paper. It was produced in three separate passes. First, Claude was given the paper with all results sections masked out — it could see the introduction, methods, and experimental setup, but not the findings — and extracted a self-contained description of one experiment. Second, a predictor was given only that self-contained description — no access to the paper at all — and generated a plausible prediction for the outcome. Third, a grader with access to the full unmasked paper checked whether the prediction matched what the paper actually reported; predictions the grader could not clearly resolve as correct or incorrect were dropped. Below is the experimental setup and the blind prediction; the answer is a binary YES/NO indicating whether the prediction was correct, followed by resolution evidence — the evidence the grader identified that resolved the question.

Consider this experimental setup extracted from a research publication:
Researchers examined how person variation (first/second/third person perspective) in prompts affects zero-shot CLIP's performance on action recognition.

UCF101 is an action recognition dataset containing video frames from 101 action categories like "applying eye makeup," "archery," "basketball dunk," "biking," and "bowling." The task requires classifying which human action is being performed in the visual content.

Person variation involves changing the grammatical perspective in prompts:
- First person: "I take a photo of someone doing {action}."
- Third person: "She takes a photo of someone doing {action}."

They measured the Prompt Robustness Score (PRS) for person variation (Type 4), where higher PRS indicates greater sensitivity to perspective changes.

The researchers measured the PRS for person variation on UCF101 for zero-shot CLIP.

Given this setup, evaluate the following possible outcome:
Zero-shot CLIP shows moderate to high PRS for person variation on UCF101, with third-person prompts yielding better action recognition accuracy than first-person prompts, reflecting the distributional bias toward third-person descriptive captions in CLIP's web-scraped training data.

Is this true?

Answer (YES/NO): NO